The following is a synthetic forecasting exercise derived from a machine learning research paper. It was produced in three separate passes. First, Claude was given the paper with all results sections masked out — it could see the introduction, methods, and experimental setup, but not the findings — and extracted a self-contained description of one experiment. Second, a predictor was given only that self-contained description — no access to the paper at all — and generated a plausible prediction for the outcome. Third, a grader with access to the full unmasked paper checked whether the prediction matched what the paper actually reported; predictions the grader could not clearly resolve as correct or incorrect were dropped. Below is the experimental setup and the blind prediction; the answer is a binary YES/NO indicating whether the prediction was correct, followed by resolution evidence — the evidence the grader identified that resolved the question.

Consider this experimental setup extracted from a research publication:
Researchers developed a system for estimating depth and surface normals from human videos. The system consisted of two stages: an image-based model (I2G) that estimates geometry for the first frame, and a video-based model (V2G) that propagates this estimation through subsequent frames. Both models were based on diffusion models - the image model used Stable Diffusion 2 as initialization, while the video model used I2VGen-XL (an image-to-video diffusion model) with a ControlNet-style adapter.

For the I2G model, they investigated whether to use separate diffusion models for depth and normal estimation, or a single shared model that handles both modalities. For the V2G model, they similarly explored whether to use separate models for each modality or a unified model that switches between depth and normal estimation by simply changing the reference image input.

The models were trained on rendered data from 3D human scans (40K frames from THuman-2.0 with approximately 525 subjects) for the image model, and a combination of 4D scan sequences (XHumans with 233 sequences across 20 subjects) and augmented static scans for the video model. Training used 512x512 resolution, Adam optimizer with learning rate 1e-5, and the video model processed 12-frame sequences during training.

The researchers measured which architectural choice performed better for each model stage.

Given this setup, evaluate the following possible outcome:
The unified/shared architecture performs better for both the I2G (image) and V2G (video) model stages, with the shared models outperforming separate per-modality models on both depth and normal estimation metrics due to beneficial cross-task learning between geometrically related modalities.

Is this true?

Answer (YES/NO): NO